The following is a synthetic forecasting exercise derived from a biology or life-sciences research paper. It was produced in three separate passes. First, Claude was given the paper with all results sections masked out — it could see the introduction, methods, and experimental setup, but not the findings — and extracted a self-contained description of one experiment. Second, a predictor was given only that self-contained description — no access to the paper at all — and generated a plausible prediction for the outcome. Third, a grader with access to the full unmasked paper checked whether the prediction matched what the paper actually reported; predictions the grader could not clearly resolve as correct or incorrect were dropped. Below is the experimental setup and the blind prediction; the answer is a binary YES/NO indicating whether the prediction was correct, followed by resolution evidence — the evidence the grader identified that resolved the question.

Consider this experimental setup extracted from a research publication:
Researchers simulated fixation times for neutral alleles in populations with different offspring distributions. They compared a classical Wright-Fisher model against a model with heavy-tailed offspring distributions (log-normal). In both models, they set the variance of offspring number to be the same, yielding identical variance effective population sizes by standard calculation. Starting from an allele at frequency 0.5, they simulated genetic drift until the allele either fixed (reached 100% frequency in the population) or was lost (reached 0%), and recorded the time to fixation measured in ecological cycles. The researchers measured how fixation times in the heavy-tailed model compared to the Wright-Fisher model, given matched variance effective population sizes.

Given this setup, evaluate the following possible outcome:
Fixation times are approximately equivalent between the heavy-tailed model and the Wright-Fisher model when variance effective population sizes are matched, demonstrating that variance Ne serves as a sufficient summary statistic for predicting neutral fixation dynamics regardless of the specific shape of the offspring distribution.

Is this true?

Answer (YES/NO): NO